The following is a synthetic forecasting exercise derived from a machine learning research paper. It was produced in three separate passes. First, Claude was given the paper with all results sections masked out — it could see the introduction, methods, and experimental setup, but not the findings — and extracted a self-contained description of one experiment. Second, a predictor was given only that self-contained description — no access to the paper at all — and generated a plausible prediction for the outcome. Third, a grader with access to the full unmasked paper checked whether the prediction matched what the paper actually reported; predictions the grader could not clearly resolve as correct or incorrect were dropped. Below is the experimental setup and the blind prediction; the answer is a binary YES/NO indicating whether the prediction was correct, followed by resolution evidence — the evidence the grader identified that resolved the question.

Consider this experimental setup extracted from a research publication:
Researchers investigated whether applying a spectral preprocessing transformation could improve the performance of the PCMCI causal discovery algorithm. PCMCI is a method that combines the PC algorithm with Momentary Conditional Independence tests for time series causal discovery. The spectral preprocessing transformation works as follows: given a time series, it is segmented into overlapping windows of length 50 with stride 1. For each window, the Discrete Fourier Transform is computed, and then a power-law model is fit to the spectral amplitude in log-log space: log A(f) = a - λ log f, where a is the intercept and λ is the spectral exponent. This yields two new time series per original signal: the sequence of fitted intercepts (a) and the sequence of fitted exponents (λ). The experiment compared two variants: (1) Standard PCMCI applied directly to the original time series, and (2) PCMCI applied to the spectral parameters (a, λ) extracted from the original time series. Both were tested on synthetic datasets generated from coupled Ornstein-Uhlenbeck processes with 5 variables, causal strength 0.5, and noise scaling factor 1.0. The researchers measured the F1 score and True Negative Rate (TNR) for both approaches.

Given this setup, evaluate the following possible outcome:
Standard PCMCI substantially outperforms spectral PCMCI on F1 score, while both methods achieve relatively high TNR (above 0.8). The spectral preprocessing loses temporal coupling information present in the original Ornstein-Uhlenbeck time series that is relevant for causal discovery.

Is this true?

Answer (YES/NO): NO